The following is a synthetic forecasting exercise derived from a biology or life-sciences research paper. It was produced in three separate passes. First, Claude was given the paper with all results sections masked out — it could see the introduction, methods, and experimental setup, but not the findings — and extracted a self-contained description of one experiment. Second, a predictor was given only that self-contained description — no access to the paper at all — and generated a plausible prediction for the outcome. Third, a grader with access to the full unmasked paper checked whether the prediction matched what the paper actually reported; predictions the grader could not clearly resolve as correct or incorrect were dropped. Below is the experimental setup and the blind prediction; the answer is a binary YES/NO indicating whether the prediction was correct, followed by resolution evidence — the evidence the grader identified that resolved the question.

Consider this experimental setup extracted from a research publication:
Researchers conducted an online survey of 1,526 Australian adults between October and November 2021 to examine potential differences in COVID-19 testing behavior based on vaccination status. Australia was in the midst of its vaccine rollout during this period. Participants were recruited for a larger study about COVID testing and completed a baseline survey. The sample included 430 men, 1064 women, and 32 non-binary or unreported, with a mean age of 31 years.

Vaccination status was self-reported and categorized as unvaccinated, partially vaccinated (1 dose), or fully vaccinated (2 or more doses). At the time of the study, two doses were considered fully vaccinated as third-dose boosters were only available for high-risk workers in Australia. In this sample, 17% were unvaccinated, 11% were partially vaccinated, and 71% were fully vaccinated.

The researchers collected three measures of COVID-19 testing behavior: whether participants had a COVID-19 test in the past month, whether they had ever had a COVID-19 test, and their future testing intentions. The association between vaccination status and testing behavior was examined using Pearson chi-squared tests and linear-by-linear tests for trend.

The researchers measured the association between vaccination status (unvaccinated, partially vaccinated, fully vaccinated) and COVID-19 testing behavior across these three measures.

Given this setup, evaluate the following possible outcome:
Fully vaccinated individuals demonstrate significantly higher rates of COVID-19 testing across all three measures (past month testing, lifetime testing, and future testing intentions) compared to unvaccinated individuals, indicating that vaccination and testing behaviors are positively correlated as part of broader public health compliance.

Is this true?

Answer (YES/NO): YES